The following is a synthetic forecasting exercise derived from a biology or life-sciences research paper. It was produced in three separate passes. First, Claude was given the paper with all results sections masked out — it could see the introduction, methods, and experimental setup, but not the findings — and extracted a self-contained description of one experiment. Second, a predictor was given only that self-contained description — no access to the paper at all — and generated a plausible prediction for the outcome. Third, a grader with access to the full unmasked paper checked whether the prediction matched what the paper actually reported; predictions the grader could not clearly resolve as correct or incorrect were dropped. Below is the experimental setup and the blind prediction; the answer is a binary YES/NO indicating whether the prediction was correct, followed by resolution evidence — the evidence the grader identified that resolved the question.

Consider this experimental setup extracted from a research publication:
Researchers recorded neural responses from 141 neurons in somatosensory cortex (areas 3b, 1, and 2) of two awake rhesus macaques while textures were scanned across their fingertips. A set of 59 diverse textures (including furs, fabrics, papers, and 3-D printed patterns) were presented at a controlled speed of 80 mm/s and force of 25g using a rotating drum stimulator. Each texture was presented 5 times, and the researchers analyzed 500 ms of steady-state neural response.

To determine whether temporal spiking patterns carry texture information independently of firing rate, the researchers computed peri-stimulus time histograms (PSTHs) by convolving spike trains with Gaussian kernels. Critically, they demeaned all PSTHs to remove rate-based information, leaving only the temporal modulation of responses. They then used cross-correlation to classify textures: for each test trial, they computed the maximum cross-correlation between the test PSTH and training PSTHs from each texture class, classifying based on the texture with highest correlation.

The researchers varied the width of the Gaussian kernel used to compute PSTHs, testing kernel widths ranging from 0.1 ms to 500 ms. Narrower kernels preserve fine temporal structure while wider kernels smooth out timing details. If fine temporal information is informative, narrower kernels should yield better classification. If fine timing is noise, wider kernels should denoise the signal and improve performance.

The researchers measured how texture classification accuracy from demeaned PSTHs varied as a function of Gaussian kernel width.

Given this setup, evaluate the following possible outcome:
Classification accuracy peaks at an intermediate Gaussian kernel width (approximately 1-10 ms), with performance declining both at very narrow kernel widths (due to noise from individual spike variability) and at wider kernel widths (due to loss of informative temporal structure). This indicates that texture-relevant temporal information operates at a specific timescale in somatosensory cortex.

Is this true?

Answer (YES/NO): YES